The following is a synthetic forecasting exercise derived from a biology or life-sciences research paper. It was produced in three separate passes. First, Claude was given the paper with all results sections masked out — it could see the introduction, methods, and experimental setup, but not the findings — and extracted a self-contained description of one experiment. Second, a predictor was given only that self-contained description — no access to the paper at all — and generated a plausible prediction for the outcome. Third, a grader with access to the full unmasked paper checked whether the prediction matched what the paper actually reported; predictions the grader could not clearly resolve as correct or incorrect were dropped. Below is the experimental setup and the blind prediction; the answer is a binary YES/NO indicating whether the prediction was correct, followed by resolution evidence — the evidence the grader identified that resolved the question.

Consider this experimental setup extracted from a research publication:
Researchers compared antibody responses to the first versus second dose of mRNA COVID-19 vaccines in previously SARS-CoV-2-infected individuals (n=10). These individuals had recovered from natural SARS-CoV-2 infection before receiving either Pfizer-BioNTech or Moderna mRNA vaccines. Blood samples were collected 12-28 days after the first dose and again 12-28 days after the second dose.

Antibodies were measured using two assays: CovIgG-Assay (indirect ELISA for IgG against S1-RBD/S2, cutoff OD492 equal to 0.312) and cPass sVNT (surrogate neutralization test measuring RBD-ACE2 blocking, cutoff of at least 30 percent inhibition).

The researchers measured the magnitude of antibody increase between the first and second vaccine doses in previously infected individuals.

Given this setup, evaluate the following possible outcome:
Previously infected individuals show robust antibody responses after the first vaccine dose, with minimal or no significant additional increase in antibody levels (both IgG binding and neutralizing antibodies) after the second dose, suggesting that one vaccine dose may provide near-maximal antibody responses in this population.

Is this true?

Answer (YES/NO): YES